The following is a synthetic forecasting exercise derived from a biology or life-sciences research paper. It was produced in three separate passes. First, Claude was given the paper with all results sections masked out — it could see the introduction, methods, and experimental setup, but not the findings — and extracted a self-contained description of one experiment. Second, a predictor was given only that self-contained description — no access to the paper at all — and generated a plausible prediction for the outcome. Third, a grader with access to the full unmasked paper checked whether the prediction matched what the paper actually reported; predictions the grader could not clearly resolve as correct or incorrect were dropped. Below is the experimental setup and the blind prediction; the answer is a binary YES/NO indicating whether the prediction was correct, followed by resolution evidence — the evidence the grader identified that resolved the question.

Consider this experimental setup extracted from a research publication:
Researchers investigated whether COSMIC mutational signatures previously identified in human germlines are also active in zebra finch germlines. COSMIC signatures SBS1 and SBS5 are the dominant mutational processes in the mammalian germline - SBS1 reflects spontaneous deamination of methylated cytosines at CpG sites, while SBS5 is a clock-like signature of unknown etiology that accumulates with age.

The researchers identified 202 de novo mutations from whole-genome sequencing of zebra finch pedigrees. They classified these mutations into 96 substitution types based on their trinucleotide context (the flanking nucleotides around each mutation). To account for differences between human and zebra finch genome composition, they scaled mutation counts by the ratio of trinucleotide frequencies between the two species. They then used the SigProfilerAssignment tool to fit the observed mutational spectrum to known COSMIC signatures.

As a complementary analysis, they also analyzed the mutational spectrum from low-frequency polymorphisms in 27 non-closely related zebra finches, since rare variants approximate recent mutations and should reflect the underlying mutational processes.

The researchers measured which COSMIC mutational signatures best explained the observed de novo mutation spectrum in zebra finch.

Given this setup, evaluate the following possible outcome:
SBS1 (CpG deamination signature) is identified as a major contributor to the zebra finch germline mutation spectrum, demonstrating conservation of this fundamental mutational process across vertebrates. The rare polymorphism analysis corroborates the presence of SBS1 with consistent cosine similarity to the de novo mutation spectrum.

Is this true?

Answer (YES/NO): NO